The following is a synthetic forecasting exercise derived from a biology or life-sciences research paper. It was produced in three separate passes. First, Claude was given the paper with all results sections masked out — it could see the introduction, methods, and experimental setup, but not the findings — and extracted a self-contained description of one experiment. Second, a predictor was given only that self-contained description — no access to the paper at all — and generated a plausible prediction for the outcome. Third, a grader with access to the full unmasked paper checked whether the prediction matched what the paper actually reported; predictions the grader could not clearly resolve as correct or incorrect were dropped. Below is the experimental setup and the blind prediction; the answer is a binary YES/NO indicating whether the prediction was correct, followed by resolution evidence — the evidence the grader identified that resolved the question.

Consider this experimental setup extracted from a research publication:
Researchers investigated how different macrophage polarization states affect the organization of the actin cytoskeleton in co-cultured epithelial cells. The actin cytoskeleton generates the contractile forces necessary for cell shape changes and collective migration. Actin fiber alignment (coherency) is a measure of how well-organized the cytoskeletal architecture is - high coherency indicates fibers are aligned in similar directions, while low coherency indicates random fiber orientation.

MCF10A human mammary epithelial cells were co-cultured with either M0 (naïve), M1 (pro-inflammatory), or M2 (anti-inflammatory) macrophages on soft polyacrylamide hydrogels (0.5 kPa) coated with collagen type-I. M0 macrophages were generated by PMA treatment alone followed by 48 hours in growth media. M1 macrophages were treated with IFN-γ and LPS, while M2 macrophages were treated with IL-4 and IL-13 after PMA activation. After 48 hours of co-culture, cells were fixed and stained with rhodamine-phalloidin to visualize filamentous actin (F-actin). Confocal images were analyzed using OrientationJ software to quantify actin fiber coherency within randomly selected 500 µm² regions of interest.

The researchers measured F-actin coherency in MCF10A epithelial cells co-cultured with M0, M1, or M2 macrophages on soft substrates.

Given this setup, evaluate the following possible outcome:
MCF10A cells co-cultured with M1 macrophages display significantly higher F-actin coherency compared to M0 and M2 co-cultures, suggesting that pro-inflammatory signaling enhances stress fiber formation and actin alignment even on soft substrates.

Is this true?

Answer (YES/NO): NO